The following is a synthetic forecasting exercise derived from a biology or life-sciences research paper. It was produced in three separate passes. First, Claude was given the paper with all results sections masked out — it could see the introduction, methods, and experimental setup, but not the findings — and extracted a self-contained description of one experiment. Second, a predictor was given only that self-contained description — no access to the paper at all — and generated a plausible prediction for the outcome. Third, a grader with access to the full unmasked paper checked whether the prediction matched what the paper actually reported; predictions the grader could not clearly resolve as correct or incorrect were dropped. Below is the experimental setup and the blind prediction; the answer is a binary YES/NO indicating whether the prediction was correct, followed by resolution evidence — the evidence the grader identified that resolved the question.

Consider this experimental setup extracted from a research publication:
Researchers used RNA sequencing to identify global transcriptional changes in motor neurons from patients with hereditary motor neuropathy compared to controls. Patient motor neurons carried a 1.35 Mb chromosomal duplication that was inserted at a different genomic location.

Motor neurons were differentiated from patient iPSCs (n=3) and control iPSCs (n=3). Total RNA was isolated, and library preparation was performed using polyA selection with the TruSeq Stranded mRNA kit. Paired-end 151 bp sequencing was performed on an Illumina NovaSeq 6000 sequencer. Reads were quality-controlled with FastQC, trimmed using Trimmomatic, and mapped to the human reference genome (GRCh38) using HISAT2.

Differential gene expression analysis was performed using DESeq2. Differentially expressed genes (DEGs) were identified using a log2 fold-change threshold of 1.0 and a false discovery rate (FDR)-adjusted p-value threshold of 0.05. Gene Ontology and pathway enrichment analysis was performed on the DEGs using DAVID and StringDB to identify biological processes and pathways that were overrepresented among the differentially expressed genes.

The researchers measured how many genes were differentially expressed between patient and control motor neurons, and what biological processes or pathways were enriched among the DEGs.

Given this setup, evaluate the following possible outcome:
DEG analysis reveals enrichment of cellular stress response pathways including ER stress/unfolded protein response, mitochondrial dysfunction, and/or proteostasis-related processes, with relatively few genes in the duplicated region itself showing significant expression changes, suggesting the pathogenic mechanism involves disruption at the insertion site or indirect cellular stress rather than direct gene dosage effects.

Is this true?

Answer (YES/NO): NO